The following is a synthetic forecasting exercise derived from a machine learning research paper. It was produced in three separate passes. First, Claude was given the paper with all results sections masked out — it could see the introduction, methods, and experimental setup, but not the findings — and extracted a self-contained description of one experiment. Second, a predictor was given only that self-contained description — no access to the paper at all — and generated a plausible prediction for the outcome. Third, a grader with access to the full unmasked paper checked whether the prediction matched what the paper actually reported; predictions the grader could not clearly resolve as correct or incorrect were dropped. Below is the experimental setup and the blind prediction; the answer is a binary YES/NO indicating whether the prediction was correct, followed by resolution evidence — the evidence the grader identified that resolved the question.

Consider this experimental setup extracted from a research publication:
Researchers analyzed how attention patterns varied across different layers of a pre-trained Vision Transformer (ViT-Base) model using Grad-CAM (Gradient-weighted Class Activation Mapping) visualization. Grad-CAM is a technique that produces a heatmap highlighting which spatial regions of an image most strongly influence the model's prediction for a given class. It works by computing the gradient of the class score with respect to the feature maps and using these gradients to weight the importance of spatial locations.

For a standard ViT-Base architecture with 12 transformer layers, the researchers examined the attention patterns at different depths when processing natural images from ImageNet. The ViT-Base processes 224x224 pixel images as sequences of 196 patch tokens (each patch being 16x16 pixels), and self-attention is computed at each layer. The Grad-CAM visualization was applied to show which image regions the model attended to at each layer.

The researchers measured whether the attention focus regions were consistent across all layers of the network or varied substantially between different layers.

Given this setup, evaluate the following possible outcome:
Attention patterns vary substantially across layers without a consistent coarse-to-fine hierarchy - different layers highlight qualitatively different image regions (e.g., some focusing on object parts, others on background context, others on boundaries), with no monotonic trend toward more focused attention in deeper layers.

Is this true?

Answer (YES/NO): YES